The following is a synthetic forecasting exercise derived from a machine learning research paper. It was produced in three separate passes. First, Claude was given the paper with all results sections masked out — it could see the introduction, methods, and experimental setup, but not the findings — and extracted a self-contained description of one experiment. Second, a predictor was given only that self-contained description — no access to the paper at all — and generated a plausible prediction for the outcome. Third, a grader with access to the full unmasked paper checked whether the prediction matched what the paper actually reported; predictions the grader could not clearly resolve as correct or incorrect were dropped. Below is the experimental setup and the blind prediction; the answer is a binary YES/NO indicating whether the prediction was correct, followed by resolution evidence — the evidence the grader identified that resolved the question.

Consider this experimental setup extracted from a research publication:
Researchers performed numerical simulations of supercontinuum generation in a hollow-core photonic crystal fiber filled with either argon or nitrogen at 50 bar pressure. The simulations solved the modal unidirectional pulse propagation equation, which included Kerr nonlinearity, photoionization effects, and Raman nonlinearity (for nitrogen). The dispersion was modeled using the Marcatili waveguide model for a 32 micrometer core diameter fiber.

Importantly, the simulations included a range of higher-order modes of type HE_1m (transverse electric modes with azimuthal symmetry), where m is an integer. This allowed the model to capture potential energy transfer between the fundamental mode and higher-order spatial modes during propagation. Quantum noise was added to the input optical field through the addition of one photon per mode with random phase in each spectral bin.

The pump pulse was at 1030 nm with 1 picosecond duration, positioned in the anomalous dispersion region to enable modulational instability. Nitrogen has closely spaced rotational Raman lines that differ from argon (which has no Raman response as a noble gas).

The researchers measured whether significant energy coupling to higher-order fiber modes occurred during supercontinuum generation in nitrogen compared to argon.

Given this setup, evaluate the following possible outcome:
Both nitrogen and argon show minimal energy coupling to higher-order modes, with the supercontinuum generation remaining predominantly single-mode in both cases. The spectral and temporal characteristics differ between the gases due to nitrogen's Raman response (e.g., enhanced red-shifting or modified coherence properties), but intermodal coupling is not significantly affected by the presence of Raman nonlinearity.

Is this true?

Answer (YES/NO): NO